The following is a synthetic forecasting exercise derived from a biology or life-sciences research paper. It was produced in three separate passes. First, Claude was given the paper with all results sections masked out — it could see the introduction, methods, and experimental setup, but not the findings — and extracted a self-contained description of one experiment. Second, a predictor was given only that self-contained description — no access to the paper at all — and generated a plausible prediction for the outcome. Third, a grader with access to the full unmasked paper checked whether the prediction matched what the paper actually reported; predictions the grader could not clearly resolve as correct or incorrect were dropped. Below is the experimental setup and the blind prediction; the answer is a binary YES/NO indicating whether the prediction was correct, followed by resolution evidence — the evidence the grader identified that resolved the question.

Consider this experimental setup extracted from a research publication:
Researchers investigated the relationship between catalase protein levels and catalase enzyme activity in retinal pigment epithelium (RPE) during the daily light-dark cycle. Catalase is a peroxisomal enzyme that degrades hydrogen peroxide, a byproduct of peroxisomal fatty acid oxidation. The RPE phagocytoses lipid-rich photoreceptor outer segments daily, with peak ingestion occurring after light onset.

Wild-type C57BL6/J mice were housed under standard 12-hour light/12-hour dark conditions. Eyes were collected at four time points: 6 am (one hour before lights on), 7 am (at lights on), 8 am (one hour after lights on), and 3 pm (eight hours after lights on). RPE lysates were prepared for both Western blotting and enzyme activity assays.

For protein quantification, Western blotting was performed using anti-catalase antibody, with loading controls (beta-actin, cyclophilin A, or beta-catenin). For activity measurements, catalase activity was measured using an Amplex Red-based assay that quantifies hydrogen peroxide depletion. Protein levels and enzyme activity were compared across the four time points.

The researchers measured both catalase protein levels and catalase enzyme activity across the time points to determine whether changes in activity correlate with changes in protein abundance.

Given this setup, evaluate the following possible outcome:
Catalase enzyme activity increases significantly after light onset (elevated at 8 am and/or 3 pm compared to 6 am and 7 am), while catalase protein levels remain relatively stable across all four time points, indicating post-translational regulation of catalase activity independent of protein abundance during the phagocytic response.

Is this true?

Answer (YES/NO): NO